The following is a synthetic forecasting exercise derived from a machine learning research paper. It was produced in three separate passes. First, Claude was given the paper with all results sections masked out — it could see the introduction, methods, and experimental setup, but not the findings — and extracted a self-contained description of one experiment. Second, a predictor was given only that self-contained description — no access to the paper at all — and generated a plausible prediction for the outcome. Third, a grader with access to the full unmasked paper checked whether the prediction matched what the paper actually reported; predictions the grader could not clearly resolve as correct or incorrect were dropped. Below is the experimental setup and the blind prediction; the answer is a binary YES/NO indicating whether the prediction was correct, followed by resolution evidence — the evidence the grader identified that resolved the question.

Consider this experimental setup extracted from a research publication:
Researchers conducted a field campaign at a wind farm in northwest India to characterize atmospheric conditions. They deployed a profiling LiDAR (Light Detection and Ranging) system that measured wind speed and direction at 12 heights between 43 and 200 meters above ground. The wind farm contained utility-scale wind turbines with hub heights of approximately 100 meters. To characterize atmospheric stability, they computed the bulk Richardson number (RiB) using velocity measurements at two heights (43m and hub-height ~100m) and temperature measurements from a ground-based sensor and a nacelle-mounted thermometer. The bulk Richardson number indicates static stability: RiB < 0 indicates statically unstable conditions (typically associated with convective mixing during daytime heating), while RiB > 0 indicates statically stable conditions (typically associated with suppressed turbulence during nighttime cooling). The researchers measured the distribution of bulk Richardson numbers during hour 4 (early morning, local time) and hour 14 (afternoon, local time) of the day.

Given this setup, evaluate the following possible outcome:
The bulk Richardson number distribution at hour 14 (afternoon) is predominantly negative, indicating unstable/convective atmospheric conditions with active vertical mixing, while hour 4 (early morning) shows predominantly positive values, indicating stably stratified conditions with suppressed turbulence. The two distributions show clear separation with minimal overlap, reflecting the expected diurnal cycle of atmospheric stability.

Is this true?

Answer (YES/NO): YES